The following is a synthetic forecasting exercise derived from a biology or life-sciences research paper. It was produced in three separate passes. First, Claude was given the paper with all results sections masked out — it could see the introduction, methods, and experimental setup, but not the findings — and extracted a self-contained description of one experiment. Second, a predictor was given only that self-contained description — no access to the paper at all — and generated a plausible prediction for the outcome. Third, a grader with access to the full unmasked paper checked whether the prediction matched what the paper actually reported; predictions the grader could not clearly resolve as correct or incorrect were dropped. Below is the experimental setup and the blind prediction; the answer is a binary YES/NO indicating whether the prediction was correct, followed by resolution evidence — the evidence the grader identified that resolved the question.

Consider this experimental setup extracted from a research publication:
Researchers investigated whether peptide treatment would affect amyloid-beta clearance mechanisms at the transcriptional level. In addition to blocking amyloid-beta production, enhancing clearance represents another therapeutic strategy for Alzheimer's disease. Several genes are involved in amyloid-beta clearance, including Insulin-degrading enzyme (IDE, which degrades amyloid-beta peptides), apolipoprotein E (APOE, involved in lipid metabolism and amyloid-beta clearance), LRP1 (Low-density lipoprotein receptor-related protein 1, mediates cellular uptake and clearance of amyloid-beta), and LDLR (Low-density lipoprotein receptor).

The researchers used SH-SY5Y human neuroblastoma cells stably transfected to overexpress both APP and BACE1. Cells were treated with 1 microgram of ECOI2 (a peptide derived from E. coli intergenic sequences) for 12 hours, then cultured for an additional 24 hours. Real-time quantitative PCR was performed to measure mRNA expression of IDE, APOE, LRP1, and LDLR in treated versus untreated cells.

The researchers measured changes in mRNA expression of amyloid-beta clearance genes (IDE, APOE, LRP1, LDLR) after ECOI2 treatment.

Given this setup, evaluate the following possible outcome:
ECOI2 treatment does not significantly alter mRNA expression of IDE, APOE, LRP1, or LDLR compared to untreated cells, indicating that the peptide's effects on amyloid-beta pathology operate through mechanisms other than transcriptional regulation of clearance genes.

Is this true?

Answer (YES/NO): NO